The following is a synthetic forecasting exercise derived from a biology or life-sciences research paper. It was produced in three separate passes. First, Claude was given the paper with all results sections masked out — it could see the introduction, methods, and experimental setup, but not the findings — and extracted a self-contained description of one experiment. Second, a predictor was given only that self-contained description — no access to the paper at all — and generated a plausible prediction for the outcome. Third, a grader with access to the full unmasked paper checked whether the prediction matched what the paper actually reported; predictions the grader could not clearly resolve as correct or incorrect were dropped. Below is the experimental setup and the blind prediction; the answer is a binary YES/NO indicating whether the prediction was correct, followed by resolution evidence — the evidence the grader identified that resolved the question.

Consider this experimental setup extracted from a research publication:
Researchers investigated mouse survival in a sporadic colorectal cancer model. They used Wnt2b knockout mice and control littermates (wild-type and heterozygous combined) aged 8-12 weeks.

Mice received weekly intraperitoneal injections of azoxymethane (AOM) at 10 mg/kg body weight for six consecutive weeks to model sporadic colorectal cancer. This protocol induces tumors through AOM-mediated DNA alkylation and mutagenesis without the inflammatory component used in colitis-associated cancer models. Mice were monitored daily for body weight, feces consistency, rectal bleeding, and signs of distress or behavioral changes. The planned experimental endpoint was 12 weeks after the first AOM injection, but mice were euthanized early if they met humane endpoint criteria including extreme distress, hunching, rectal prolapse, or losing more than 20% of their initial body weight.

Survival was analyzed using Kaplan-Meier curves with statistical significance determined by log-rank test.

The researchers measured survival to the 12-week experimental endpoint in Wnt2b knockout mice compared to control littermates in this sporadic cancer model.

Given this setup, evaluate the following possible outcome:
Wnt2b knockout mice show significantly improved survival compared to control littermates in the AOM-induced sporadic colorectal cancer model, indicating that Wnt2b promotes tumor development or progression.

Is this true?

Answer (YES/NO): NO